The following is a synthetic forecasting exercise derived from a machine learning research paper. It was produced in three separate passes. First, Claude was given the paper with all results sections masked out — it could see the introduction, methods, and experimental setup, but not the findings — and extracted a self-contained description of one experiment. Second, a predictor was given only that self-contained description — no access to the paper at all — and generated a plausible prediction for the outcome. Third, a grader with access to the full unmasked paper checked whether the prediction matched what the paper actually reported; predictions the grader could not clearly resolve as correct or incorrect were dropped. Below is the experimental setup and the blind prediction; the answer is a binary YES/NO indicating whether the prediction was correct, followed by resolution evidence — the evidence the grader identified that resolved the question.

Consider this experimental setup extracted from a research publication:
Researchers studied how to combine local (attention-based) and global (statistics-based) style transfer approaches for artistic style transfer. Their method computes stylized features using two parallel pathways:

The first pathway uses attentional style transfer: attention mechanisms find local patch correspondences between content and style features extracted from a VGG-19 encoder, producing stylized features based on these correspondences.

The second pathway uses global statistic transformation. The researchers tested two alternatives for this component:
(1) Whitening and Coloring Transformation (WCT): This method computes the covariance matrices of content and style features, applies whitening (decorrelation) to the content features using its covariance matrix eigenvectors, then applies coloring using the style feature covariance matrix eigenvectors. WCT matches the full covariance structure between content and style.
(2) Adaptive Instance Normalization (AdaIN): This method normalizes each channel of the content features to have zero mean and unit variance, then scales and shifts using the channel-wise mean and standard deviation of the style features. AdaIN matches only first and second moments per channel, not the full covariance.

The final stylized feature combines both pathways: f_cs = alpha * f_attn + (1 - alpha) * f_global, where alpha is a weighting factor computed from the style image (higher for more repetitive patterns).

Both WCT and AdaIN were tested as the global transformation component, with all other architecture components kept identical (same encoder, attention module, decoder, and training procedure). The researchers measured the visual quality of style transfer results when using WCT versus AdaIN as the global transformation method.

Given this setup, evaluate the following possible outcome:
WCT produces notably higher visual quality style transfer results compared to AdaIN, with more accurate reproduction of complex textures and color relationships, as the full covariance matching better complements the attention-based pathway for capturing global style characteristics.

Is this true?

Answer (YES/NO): NO